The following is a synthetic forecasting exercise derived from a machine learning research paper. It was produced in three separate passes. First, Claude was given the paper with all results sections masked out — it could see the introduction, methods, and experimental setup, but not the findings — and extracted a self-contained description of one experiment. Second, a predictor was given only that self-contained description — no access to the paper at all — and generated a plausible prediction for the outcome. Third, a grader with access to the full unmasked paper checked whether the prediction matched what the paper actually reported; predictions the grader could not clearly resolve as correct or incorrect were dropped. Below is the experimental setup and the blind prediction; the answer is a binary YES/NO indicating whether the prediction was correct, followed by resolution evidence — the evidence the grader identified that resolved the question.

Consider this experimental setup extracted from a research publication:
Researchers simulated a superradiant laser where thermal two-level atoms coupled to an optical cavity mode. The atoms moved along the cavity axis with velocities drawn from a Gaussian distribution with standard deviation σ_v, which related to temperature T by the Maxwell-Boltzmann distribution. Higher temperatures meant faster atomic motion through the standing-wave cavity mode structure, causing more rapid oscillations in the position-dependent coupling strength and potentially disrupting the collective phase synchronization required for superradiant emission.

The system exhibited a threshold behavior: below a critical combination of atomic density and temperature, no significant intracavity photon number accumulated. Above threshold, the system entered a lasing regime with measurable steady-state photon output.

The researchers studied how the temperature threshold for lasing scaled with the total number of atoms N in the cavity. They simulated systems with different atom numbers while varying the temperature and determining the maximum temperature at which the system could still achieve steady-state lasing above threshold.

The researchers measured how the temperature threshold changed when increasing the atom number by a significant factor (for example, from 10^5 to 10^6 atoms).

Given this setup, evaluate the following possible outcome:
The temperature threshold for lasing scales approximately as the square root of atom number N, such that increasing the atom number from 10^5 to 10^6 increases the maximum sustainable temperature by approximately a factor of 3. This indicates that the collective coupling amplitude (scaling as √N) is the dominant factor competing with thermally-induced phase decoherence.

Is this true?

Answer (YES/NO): NO